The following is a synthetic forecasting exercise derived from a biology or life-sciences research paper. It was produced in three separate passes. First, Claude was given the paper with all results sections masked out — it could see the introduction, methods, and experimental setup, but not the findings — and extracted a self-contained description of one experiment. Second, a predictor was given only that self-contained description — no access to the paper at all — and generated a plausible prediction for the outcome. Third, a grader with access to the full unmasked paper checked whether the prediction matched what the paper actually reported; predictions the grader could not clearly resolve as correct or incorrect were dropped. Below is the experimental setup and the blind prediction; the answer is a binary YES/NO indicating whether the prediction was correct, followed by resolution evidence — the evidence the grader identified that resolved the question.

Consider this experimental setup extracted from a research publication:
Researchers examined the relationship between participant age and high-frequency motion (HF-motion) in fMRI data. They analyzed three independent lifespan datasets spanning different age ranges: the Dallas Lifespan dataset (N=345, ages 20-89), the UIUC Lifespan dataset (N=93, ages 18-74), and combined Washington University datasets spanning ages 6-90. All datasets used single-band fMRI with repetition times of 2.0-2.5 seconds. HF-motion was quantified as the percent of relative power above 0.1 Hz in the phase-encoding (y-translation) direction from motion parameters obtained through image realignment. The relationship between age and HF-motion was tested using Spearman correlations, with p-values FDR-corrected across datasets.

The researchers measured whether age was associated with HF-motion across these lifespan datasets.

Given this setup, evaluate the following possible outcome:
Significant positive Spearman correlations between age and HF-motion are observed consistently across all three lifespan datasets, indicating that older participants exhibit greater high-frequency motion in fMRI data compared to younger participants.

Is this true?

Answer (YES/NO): NO